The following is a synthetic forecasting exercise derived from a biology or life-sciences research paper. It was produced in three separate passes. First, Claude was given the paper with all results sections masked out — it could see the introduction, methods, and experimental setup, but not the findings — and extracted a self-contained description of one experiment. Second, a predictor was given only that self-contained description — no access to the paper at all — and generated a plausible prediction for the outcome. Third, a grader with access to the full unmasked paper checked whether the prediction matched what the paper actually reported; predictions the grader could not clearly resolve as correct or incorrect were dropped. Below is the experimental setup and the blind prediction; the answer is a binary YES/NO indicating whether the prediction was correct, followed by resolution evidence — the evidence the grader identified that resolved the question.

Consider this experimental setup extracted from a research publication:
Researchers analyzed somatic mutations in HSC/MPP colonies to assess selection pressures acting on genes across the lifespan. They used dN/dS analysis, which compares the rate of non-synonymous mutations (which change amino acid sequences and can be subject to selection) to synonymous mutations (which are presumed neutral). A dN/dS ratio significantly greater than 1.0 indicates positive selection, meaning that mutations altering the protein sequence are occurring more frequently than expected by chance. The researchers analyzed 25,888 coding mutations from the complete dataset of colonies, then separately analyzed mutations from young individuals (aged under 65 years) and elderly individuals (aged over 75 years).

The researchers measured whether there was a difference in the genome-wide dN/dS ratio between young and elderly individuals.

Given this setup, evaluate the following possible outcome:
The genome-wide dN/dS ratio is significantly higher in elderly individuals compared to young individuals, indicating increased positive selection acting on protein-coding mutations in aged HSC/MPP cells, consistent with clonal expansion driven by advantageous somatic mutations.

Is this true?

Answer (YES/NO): NO